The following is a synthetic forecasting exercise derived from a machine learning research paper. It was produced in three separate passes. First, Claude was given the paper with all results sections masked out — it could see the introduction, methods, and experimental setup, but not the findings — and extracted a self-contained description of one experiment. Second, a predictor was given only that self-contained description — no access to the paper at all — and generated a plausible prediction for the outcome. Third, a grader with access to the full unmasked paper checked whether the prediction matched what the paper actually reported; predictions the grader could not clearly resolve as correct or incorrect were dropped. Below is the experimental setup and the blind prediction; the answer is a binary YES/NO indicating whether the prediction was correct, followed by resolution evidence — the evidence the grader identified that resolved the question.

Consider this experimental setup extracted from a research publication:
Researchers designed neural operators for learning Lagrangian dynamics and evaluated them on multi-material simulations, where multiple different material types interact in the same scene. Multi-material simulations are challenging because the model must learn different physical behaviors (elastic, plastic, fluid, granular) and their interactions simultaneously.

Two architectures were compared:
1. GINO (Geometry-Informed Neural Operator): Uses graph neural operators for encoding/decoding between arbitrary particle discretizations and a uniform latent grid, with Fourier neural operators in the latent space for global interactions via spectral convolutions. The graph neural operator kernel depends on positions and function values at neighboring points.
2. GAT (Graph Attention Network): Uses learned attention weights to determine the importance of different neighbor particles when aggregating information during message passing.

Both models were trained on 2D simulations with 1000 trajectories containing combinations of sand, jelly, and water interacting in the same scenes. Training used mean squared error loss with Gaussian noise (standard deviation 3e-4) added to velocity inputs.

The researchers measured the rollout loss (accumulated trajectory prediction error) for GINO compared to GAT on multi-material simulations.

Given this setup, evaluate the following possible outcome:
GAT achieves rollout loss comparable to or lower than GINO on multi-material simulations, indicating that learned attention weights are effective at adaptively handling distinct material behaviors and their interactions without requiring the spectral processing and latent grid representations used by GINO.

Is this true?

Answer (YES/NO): YES